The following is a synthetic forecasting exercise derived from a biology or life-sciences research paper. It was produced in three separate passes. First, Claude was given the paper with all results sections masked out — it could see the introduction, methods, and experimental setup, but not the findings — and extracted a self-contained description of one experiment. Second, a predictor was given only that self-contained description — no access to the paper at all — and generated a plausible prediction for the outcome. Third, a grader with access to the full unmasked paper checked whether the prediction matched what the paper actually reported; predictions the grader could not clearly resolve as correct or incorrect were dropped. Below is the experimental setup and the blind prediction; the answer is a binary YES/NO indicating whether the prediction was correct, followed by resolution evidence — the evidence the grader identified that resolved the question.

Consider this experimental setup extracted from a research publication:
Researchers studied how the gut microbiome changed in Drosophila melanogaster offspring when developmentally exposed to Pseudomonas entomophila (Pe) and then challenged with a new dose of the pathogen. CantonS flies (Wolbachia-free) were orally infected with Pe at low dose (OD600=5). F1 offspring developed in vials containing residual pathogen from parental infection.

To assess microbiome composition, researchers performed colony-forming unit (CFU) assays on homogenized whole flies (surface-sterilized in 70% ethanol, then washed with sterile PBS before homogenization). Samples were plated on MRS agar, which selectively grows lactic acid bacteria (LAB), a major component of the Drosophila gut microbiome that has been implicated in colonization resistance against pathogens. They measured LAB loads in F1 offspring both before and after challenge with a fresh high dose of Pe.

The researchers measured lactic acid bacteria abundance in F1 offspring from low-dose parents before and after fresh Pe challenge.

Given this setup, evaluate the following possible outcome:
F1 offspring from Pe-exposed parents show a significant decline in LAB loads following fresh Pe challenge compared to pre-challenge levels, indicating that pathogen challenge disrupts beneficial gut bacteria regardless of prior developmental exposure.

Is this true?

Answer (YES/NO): NO